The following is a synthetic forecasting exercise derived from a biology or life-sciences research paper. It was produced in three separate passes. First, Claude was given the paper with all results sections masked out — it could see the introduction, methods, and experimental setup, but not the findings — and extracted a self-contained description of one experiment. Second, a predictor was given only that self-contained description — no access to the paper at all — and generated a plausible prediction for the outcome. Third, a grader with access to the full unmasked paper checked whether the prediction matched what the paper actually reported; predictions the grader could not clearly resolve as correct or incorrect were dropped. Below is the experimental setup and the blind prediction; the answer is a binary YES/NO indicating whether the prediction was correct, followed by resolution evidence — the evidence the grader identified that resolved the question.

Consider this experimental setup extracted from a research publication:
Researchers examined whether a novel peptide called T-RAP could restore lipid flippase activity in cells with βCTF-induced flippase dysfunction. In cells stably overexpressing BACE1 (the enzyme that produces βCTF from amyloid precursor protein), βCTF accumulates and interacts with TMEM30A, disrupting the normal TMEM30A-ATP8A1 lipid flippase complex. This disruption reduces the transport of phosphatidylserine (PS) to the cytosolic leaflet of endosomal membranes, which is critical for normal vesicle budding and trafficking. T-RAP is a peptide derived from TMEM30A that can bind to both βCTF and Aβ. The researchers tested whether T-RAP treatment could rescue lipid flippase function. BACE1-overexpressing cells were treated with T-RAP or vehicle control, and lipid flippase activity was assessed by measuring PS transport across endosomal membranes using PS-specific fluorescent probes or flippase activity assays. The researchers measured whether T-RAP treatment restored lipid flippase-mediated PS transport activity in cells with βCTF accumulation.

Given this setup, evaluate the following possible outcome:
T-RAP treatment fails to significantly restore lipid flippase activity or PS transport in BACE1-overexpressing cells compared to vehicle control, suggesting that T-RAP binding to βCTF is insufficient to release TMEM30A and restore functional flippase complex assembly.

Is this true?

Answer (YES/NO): NO